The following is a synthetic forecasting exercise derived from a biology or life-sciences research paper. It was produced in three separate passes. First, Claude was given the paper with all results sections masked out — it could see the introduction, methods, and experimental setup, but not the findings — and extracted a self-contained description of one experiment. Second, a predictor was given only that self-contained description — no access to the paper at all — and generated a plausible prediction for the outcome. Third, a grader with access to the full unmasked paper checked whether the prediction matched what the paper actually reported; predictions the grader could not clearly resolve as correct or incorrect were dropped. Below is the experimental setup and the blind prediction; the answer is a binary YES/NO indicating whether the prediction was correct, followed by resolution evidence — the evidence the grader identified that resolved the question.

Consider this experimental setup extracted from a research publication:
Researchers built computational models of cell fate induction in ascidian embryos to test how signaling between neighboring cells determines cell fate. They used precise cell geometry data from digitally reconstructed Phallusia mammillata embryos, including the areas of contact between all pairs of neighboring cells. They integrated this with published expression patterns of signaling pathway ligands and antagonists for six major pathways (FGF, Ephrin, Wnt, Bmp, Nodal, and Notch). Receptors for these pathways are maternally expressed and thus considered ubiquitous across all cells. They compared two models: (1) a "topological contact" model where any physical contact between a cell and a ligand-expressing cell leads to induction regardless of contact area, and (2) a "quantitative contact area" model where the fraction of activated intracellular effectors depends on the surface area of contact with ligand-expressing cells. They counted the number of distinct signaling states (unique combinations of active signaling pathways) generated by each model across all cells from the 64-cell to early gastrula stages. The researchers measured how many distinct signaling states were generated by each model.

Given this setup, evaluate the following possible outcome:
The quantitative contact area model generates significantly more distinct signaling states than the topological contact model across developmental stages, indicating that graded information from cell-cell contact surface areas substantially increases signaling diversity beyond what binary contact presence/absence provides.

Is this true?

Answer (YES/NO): YES